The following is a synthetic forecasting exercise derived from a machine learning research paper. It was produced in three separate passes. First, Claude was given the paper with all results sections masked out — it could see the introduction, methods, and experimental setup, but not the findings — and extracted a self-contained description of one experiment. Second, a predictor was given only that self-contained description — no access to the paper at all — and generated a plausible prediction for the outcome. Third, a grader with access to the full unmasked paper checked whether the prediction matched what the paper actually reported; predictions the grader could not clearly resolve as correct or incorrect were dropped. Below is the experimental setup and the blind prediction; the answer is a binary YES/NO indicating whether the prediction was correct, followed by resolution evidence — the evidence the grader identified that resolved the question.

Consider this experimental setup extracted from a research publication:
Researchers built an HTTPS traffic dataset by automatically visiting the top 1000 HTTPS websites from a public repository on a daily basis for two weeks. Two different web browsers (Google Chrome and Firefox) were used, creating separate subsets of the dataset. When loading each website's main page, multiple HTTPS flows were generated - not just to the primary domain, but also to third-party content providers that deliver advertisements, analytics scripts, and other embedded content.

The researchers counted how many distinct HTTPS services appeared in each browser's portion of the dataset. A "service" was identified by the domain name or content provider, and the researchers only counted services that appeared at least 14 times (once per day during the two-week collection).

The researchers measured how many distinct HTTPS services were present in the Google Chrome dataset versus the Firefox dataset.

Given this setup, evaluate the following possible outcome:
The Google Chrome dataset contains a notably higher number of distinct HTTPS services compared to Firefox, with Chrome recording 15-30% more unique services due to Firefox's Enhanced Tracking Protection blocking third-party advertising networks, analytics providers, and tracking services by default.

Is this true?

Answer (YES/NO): NO